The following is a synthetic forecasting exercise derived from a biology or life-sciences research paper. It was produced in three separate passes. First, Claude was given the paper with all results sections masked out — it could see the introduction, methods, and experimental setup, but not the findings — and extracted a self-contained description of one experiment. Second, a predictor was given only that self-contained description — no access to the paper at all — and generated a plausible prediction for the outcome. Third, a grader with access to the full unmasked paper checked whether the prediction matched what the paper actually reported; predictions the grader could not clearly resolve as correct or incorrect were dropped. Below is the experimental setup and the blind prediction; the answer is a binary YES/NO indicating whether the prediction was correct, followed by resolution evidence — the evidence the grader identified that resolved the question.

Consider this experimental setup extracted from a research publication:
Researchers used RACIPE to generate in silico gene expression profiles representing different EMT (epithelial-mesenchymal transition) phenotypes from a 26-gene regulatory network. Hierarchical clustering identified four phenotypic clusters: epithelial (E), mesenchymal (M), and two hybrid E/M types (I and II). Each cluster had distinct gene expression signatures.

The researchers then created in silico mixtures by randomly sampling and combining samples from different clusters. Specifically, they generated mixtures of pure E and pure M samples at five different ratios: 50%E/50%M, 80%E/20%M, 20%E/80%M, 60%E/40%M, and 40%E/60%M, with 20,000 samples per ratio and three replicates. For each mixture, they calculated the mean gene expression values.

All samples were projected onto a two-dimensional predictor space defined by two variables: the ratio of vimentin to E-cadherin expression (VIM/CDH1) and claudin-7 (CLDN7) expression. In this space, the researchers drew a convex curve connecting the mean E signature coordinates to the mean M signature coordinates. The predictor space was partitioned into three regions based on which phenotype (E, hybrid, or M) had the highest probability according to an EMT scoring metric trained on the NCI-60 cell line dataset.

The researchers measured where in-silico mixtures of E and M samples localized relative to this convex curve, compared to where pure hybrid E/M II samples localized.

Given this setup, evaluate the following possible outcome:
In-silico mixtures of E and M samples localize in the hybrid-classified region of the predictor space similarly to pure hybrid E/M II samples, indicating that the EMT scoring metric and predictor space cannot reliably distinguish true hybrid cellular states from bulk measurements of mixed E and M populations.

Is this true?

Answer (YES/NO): NO